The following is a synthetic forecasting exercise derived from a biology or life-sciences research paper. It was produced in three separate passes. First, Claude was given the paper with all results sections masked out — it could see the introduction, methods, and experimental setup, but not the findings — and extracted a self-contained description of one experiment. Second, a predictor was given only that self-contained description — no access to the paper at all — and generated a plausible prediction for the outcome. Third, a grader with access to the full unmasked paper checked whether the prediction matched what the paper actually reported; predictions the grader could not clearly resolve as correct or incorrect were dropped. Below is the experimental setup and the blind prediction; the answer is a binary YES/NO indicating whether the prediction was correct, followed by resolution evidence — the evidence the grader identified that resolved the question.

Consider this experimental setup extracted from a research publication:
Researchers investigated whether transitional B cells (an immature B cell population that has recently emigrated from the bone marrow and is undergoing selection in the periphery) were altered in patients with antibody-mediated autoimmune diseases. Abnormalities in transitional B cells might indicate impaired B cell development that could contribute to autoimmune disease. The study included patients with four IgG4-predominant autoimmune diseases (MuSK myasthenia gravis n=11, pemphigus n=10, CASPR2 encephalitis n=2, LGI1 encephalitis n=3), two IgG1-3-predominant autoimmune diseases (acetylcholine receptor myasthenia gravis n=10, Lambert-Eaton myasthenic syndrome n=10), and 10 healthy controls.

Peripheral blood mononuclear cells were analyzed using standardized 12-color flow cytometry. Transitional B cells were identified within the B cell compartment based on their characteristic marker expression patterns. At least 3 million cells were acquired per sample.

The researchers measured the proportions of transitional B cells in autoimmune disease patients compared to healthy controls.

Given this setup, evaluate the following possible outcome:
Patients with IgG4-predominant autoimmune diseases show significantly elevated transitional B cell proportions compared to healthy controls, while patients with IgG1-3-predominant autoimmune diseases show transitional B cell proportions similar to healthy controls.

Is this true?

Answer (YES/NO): NO